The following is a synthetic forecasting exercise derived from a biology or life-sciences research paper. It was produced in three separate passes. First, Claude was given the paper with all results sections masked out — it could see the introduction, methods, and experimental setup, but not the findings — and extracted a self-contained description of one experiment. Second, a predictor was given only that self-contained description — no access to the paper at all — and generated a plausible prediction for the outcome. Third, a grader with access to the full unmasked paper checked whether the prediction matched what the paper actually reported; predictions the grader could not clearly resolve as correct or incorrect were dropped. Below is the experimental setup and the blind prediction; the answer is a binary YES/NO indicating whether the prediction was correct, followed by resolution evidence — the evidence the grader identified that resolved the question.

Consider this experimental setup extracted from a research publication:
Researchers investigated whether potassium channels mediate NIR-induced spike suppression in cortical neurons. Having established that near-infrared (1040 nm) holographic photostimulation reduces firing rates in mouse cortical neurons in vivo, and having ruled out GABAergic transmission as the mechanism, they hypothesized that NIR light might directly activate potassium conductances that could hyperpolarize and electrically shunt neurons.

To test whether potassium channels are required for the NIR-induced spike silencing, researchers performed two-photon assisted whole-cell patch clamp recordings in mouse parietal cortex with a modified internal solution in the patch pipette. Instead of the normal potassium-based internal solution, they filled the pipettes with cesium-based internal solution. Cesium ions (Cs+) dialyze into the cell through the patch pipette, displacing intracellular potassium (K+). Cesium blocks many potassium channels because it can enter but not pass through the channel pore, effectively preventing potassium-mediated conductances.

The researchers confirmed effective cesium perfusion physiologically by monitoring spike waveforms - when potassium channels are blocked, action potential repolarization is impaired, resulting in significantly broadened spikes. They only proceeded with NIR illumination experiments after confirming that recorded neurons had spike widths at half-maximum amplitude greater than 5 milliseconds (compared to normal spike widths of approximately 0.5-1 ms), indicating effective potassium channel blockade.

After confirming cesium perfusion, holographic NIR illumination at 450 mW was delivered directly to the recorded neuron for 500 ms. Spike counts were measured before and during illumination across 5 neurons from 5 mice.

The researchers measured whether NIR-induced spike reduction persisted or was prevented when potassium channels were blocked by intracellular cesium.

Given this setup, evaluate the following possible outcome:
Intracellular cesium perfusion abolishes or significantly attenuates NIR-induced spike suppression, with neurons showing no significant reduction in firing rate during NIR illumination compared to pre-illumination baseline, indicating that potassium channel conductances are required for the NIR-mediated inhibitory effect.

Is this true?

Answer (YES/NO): YES